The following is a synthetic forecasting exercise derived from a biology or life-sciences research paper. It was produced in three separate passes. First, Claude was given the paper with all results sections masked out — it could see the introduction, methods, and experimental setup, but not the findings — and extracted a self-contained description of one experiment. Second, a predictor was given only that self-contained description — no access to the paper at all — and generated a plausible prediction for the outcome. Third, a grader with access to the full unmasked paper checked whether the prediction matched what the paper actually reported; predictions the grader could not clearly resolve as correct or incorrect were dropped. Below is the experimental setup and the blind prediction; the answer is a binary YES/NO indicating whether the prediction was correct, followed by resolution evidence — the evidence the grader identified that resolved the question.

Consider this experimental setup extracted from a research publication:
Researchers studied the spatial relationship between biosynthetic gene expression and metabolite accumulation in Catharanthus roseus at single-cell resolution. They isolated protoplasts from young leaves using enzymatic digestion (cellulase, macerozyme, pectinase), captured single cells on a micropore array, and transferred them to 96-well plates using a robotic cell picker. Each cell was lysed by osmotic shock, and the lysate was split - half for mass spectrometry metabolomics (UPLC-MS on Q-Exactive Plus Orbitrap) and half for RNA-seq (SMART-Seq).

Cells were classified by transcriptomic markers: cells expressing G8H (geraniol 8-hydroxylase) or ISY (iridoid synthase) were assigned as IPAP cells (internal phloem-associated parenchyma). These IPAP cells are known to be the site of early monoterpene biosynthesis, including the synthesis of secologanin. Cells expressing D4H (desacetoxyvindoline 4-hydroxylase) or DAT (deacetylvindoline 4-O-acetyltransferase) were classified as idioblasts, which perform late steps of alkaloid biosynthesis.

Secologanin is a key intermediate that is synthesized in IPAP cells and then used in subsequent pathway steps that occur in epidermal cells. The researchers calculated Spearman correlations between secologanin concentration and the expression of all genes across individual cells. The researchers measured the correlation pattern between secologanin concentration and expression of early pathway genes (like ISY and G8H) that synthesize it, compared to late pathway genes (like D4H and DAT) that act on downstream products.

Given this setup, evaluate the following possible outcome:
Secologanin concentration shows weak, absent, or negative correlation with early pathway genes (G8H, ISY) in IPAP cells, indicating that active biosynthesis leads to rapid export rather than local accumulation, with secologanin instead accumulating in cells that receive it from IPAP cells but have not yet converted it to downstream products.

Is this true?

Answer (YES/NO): NO